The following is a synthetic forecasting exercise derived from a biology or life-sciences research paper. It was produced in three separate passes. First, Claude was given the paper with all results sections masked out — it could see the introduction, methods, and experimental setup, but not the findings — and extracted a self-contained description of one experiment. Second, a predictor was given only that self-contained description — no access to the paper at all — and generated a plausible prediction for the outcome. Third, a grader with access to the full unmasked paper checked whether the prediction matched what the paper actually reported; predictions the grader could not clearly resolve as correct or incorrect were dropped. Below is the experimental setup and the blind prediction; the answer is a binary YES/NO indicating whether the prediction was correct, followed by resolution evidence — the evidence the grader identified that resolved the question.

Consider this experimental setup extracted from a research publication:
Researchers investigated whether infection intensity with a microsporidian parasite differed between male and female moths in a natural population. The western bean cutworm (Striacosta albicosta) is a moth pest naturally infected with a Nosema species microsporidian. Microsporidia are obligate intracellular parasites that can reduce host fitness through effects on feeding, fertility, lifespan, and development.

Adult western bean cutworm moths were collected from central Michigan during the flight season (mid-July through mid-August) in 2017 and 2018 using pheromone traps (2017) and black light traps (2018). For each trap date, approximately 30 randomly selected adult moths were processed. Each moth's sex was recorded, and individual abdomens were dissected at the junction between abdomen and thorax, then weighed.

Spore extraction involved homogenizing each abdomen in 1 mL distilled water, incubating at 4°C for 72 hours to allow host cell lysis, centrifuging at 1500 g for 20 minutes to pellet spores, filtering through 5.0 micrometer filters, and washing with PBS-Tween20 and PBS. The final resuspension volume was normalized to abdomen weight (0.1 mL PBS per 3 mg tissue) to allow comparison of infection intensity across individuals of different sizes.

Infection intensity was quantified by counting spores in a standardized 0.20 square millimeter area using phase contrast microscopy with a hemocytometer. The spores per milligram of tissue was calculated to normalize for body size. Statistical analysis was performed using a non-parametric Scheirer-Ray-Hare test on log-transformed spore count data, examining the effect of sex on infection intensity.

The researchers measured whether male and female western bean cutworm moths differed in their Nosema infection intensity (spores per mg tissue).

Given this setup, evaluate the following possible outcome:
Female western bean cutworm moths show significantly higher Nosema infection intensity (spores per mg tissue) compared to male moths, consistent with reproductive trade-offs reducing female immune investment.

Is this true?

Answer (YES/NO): YES